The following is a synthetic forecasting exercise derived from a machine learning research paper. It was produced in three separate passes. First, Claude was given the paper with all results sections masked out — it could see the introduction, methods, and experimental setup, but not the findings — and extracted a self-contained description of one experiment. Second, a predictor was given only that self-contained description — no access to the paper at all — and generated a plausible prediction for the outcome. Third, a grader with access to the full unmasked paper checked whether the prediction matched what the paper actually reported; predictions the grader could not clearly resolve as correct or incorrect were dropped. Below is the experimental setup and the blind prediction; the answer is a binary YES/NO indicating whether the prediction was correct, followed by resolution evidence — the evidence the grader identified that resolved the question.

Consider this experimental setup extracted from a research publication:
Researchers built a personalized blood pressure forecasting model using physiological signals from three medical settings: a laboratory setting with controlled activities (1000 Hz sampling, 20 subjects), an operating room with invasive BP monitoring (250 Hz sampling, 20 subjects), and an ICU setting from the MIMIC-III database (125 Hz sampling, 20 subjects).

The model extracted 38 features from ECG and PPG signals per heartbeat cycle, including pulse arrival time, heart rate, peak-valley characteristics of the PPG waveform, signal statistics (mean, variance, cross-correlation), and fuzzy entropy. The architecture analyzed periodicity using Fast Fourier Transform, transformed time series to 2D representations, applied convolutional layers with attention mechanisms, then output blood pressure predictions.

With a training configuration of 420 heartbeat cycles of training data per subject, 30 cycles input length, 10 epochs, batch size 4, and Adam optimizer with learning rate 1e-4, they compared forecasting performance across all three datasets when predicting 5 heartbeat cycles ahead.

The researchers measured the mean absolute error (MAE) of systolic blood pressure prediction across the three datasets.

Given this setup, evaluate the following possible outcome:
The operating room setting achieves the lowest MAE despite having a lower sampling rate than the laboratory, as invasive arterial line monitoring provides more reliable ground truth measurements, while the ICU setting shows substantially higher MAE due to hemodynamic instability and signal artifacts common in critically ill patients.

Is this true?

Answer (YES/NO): NO